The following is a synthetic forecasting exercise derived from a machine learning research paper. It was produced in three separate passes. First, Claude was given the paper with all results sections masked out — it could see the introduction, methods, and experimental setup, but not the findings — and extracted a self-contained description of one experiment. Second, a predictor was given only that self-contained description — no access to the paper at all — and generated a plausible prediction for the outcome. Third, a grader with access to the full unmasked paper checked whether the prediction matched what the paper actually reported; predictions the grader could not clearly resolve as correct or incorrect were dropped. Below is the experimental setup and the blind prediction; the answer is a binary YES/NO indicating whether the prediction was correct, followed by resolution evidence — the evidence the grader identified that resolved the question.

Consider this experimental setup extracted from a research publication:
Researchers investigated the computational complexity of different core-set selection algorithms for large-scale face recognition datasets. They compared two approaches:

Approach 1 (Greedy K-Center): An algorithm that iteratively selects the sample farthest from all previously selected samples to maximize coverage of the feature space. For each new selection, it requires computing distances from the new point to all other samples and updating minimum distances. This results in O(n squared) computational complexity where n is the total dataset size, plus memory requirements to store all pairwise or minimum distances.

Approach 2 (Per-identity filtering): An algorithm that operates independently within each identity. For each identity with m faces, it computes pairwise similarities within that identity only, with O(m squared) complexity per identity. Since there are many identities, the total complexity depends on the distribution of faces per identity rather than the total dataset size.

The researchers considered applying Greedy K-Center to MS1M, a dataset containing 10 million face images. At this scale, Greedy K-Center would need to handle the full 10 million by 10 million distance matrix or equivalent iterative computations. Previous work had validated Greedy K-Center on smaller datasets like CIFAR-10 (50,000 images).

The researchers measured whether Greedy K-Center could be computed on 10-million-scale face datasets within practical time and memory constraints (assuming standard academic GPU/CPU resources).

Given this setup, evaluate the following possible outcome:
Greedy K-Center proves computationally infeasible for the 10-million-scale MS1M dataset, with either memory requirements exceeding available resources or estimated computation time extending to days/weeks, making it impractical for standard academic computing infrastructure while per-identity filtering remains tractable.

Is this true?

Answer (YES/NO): YES